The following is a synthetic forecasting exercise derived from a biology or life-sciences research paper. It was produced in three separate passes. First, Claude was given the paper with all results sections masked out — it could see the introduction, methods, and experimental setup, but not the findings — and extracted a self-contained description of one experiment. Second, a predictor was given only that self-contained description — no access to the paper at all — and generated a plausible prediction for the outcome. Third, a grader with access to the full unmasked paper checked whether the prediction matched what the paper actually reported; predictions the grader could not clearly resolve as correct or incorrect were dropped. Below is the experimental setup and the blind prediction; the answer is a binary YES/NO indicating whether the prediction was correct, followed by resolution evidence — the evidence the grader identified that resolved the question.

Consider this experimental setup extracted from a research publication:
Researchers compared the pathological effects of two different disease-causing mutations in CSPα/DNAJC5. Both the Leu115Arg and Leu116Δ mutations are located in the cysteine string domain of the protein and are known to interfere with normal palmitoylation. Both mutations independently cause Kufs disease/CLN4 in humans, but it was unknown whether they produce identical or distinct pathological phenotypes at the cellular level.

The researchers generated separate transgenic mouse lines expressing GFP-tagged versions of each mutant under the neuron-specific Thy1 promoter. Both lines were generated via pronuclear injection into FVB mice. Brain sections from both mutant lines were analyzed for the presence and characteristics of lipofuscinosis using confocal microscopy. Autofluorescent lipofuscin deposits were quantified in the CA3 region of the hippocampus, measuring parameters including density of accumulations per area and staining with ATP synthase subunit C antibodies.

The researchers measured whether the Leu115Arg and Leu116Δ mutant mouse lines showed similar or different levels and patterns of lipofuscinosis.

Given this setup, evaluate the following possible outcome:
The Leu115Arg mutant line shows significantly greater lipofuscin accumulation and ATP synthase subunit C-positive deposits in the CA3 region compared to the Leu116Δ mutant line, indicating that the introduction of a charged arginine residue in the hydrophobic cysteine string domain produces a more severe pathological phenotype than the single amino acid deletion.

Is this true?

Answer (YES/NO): YES